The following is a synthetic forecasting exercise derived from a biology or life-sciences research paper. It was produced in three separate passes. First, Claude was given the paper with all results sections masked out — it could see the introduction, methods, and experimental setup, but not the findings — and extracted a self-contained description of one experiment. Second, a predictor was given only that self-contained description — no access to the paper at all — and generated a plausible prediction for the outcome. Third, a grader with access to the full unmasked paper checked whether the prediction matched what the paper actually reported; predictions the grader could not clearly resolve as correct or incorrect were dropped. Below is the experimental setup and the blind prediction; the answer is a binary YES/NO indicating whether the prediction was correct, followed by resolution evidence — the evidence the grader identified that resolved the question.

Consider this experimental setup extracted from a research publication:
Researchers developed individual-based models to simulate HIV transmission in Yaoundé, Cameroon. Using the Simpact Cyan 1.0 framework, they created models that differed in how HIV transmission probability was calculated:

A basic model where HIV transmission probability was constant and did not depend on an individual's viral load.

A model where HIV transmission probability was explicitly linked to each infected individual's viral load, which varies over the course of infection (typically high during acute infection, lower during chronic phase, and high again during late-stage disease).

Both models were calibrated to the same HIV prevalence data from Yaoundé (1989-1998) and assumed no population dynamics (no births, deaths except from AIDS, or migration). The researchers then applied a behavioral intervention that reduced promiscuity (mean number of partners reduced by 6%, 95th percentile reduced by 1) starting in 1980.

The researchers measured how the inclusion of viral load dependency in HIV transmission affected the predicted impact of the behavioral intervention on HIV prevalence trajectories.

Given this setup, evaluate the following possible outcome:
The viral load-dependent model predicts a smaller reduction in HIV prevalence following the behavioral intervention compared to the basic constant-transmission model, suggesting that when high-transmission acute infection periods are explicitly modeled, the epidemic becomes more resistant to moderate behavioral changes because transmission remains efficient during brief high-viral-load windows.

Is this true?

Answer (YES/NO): NO